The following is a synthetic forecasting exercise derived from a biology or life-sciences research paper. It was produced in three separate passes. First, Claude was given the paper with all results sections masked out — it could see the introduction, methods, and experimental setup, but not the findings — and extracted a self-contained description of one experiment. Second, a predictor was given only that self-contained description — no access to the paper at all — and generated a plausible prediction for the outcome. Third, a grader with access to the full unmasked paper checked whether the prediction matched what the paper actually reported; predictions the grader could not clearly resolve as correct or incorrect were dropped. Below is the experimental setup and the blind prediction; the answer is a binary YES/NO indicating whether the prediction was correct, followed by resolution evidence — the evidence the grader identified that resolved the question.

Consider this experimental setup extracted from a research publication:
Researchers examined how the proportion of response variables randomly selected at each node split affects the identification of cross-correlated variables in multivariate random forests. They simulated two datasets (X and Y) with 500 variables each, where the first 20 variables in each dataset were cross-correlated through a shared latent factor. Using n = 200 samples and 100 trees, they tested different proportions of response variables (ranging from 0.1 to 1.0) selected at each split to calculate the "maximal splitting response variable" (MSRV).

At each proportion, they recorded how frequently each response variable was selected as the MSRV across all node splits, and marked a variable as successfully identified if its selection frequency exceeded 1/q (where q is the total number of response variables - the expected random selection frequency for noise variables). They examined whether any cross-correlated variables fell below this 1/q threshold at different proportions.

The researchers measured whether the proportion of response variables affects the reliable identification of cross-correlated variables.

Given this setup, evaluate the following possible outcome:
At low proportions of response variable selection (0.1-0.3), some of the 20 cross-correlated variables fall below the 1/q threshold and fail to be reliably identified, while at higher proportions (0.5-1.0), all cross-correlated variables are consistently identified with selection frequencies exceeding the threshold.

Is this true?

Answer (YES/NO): NO